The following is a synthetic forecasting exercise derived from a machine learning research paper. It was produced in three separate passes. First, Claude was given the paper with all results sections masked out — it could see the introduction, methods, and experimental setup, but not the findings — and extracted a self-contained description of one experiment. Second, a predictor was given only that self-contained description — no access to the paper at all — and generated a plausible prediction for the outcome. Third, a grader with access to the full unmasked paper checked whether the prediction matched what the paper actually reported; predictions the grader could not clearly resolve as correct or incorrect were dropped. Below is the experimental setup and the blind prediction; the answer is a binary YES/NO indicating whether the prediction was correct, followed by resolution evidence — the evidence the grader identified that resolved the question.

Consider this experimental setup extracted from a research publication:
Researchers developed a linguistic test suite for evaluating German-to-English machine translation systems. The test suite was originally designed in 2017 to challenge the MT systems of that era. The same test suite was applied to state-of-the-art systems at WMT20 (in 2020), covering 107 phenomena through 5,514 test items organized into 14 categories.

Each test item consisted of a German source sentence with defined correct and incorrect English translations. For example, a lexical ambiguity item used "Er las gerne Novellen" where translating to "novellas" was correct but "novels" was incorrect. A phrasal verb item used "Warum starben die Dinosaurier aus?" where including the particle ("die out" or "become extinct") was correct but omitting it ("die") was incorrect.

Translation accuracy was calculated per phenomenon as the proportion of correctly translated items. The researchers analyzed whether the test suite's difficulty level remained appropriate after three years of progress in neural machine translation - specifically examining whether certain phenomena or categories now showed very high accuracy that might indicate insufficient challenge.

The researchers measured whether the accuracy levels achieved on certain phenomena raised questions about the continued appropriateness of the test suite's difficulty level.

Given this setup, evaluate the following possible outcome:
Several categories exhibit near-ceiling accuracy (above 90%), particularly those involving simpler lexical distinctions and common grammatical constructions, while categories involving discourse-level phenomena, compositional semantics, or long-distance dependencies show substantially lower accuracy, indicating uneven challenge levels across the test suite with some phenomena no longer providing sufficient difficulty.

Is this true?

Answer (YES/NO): NO